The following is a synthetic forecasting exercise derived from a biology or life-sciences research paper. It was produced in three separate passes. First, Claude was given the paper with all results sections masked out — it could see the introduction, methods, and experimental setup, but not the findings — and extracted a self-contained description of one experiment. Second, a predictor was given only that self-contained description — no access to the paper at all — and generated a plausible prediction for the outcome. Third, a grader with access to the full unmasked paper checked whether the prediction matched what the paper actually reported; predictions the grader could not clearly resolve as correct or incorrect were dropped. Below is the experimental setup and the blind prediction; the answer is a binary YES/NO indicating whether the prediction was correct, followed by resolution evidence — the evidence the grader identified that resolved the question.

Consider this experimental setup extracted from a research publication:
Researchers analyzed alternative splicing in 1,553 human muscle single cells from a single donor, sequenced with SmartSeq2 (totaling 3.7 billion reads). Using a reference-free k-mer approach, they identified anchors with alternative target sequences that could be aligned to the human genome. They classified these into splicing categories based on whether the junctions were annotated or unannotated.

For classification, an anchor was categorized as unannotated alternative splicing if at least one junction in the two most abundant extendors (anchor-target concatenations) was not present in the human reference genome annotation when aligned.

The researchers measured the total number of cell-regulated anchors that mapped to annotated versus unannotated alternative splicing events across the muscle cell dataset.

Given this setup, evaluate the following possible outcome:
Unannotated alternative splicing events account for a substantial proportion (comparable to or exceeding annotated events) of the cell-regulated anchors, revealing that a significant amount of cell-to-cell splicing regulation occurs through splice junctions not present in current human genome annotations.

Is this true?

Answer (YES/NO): YES